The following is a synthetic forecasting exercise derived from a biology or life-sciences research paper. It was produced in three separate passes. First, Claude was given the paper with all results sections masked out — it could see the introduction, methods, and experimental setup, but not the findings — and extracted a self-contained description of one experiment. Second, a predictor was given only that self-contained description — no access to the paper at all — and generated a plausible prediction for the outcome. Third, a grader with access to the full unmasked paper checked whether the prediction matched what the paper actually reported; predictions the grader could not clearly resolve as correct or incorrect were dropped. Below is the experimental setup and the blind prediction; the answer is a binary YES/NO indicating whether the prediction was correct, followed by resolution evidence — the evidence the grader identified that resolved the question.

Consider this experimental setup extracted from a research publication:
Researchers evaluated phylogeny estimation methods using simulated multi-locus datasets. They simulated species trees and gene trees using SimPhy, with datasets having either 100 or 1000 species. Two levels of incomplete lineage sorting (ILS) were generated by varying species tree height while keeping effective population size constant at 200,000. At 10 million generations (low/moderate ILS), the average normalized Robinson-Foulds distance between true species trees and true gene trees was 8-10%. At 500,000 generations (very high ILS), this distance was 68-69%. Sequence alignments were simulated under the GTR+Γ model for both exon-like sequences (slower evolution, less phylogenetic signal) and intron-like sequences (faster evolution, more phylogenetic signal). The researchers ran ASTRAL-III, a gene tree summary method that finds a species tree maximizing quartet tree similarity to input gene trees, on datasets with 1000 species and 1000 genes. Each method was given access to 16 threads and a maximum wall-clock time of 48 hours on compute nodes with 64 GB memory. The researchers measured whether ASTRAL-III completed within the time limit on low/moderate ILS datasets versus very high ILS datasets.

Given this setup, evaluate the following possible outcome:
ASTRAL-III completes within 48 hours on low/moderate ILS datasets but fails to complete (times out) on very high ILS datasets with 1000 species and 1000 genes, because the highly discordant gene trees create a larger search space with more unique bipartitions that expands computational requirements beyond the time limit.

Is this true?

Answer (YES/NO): YES